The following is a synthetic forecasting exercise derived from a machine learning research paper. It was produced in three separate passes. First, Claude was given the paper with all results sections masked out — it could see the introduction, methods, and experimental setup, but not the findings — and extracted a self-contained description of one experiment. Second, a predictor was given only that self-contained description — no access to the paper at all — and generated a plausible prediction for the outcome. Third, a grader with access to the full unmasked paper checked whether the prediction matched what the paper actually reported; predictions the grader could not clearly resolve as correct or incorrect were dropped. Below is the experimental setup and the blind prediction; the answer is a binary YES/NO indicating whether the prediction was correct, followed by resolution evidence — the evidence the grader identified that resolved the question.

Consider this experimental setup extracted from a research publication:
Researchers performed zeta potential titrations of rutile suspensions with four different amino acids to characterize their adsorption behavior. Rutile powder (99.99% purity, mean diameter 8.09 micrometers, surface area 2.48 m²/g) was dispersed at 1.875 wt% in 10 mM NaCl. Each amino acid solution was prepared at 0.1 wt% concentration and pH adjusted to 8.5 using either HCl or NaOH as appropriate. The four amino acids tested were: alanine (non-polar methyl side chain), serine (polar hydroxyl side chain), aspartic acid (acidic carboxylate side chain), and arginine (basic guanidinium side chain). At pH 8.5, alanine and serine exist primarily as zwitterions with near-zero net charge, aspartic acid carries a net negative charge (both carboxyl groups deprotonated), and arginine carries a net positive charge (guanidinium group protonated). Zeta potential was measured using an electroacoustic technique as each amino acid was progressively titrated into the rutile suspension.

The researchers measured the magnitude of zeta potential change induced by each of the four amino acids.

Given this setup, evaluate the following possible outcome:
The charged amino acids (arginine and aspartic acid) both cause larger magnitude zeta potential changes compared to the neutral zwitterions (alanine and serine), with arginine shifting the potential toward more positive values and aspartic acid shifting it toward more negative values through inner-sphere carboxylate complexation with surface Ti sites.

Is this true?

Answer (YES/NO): NO